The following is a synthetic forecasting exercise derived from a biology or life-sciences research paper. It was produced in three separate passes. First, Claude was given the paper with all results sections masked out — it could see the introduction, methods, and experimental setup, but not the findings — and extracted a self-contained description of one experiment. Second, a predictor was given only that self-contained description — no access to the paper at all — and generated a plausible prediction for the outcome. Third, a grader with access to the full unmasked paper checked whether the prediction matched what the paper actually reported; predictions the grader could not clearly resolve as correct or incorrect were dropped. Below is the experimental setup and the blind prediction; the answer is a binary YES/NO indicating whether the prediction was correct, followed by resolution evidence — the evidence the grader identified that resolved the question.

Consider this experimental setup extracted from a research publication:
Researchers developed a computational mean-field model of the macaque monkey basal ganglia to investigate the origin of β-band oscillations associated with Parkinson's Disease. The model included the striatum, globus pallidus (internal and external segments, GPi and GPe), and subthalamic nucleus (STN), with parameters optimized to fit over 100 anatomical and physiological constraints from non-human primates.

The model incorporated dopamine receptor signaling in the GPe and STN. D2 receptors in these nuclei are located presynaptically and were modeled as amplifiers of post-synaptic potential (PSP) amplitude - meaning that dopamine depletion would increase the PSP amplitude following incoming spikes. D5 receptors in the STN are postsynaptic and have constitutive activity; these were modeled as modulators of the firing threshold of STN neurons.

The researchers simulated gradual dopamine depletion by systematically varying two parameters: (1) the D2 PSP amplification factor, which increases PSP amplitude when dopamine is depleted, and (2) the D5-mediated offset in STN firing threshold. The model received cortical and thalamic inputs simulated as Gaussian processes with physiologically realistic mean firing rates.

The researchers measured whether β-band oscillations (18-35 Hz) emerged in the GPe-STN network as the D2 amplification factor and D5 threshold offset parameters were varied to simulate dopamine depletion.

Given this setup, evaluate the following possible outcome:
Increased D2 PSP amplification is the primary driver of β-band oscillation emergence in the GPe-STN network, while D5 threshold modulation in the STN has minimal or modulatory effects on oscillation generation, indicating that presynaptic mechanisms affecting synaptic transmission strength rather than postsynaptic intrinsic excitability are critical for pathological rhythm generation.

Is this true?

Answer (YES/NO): NO